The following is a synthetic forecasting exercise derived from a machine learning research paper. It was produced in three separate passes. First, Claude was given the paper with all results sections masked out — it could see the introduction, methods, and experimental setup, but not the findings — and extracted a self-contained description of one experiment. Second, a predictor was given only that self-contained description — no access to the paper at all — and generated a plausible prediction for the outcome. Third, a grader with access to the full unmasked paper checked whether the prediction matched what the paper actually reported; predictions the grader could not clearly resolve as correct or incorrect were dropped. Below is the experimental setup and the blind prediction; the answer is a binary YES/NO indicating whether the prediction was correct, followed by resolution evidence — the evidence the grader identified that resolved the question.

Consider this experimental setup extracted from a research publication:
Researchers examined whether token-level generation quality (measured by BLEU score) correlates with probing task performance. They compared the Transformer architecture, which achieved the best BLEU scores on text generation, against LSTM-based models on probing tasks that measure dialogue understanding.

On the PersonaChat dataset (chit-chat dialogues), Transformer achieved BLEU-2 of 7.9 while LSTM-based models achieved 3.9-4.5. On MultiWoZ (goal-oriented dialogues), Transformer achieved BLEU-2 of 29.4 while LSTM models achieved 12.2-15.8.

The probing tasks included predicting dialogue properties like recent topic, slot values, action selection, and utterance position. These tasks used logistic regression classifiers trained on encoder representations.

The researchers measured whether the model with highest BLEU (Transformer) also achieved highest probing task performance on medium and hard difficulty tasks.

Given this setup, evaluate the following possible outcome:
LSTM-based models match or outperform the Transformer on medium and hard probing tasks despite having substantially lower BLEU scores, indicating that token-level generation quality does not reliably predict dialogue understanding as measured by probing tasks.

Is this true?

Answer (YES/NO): YES